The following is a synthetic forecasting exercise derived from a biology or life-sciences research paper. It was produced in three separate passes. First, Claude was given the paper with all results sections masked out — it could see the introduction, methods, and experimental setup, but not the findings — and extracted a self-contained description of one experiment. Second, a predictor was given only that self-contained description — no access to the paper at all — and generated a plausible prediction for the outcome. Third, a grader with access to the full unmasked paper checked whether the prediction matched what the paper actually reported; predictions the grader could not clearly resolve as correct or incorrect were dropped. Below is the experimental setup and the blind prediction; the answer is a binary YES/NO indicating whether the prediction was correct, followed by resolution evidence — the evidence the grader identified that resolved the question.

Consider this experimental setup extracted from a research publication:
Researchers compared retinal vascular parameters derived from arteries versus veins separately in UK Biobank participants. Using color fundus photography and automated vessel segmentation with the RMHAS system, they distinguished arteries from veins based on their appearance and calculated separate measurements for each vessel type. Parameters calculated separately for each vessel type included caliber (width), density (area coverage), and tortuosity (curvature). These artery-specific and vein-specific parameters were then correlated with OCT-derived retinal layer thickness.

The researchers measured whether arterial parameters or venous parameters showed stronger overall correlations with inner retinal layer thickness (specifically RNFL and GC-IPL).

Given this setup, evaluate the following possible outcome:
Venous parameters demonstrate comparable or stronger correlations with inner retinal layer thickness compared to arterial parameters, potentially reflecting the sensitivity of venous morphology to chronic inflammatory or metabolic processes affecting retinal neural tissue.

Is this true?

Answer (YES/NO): NO